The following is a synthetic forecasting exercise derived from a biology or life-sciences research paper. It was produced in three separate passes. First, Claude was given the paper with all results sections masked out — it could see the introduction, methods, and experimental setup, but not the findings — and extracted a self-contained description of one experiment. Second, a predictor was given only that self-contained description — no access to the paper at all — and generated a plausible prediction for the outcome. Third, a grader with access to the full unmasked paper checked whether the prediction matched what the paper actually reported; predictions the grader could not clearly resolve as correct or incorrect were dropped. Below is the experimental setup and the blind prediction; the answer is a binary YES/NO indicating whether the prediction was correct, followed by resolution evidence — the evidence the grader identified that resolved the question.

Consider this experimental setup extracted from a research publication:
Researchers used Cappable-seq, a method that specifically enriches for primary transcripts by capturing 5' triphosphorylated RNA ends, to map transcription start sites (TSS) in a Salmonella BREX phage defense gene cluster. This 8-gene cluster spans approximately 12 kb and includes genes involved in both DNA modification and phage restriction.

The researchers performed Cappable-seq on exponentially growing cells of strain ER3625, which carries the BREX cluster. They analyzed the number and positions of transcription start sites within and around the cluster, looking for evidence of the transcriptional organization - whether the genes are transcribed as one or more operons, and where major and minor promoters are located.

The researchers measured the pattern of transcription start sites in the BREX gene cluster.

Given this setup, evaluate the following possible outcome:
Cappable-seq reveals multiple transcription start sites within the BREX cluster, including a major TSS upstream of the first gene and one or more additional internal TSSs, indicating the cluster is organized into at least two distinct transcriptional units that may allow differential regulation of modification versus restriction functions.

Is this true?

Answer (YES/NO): YES